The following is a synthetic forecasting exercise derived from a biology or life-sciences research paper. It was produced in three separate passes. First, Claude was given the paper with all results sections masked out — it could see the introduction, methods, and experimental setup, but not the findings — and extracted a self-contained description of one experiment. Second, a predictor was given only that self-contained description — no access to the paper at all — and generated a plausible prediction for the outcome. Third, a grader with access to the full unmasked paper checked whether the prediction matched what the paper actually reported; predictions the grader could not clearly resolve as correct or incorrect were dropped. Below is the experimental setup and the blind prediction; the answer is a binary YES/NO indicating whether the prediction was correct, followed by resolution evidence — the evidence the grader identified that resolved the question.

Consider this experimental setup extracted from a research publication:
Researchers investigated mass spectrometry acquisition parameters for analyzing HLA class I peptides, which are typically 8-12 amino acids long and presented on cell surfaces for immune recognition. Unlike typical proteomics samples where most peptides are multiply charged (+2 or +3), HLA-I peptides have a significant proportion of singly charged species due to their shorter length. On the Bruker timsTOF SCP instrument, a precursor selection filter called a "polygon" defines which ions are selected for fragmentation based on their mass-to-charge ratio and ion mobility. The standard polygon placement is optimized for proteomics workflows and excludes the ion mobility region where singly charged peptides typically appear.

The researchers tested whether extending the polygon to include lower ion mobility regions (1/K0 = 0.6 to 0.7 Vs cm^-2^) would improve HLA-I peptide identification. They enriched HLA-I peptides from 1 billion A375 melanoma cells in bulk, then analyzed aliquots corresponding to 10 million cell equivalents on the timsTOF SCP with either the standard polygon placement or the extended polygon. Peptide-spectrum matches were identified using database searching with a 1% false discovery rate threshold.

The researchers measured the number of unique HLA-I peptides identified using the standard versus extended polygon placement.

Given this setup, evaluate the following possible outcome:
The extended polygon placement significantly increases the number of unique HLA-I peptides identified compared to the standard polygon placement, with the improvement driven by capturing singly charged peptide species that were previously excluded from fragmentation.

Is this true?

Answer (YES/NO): YES